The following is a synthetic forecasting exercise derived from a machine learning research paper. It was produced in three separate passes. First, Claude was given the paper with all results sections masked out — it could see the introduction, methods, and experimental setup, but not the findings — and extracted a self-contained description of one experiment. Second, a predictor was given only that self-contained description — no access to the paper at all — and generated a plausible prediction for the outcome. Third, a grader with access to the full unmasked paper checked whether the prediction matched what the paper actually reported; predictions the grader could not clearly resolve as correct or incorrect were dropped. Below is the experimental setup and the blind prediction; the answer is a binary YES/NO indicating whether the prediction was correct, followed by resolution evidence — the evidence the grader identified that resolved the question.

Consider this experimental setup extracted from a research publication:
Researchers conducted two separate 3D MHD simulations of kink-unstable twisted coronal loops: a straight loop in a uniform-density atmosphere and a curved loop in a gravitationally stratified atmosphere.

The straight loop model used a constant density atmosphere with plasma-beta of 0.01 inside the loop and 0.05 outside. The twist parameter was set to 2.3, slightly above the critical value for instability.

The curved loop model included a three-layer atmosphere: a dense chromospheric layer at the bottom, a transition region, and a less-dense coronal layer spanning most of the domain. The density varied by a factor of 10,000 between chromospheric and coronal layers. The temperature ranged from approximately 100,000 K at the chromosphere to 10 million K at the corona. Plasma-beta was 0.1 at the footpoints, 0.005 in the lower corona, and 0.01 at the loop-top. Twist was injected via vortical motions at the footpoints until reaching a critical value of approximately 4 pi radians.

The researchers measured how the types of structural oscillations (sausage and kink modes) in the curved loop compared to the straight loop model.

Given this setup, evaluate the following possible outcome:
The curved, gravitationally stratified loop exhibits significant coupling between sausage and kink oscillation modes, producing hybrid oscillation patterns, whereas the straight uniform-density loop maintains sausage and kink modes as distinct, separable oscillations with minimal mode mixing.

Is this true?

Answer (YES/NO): NO